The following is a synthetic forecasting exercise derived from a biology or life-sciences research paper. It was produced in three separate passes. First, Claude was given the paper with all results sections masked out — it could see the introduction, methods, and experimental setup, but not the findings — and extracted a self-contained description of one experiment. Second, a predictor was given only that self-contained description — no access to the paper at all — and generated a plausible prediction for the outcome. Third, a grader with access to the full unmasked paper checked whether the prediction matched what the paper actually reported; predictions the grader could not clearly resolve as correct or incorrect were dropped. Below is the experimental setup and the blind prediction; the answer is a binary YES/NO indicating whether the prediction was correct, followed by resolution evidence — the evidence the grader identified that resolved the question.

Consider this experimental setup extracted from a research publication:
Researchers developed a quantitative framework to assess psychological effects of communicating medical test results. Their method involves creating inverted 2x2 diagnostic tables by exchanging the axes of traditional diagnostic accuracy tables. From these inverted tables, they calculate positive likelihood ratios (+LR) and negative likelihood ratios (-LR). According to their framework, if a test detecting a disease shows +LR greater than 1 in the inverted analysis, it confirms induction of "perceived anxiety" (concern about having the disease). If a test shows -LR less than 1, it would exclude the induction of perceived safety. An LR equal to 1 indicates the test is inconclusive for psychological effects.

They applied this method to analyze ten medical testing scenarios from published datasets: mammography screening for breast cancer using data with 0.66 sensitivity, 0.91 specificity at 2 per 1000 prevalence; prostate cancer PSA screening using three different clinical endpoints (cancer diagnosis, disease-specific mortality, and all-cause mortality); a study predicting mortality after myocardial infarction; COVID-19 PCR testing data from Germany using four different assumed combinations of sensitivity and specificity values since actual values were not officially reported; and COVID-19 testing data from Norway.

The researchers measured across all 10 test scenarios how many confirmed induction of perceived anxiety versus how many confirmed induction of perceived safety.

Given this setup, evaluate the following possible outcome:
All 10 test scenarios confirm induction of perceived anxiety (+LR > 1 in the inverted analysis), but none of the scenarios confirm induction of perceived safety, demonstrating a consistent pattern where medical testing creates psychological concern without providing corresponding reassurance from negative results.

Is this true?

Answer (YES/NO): NO